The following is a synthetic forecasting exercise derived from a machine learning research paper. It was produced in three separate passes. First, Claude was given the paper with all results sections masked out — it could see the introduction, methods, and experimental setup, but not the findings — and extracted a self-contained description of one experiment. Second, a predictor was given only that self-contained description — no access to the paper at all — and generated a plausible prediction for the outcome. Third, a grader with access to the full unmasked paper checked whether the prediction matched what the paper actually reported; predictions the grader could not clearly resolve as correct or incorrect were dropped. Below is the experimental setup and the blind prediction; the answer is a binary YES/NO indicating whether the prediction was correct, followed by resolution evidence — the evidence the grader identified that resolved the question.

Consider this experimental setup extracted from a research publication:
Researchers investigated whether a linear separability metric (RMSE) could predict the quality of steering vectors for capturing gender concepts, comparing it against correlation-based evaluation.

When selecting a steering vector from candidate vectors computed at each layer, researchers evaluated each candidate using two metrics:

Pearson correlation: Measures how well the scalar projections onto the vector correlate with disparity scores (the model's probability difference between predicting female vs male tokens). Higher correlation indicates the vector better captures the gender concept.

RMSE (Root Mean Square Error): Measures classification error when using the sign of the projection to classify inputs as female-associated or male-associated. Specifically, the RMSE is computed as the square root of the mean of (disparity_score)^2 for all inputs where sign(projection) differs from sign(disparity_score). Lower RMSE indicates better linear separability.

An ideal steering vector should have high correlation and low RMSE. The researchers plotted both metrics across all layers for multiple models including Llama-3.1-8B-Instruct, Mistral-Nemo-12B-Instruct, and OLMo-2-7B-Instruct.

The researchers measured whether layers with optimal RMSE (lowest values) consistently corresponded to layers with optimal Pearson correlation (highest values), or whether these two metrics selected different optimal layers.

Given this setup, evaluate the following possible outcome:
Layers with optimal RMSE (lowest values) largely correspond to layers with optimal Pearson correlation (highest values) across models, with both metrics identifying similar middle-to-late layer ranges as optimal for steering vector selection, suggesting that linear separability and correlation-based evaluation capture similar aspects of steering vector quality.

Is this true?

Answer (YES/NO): YES